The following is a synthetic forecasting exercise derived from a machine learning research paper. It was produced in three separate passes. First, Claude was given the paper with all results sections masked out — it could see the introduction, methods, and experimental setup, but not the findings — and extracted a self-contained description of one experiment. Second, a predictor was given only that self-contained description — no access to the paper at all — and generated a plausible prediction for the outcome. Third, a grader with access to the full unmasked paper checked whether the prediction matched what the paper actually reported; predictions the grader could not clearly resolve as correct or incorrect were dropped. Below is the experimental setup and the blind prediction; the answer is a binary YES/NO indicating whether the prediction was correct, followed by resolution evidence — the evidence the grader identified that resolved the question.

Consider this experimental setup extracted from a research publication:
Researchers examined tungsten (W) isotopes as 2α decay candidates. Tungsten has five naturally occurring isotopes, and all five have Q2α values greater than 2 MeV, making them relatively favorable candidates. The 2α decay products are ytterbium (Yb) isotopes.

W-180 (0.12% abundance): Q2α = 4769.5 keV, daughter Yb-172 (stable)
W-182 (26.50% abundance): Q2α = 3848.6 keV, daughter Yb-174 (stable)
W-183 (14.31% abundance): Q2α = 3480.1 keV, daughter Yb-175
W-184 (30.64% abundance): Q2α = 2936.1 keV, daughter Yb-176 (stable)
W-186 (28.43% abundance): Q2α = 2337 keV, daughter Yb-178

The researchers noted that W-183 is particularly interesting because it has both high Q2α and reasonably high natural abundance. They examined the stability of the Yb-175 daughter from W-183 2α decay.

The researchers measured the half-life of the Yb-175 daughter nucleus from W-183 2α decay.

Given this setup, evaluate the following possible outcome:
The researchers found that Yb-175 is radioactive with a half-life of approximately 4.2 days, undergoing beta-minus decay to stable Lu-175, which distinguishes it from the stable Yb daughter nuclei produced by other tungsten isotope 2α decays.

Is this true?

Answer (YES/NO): NO